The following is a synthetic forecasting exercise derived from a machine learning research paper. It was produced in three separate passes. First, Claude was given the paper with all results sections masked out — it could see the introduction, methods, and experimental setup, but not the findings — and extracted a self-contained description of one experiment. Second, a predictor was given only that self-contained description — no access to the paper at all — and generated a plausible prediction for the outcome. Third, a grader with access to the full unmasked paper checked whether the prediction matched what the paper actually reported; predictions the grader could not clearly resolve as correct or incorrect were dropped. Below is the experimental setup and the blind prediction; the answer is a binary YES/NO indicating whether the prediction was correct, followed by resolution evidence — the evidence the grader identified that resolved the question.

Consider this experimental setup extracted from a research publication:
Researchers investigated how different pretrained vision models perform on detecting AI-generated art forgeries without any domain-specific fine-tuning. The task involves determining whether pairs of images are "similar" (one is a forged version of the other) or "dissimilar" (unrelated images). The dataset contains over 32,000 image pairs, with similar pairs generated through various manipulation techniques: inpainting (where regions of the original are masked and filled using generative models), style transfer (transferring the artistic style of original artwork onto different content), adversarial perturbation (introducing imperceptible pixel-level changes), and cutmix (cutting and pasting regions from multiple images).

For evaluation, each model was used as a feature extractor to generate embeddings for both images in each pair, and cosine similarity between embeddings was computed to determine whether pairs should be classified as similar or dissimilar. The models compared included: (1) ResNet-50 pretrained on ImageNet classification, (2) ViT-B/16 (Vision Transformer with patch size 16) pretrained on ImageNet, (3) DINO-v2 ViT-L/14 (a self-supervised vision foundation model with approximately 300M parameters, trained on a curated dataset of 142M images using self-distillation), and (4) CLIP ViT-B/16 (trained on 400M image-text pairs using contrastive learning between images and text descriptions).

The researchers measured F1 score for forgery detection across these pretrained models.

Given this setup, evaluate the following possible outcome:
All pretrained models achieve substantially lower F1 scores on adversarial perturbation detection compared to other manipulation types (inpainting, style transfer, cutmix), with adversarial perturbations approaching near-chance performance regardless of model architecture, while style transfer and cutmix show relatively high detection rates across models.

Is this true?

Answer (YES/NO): NO